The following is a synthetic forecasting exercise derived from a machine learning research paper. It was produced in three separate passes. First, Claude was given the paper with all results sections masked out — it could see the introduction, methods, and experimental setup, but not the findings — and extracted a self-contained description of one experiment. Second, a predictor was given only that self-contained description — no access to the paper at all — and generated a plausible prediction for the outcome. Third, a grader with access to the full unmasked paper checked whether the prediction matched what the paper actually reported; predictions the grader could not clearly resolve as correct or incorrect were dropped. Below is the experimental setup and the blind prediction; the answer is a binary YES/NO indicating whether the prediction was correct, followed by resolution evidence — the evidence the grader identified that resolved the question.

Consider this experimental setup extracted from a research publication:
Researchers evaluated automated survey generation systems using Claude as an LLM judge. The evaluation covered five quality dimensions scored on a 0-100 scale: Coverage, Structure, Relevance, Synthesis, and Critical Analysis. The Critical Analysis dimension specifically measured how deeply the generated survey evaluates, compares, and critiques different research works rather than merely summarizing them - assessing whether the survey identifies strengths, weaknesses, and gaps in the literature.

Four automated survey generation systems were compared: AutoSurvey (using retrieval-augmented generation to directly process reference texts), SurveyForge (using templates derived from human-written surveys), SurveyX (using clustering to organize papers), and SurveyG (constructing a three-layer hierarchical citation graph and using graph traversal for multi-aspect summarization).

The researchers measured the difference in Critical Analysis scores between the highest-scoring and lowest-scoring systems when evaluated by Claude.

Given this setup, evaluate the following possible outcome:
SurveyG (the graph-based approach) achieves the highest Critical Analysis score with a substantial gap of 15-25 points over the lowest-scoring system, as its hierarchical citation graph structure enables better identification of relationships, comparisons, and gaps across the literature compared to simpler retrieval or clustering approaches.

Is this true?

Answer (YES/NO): NO